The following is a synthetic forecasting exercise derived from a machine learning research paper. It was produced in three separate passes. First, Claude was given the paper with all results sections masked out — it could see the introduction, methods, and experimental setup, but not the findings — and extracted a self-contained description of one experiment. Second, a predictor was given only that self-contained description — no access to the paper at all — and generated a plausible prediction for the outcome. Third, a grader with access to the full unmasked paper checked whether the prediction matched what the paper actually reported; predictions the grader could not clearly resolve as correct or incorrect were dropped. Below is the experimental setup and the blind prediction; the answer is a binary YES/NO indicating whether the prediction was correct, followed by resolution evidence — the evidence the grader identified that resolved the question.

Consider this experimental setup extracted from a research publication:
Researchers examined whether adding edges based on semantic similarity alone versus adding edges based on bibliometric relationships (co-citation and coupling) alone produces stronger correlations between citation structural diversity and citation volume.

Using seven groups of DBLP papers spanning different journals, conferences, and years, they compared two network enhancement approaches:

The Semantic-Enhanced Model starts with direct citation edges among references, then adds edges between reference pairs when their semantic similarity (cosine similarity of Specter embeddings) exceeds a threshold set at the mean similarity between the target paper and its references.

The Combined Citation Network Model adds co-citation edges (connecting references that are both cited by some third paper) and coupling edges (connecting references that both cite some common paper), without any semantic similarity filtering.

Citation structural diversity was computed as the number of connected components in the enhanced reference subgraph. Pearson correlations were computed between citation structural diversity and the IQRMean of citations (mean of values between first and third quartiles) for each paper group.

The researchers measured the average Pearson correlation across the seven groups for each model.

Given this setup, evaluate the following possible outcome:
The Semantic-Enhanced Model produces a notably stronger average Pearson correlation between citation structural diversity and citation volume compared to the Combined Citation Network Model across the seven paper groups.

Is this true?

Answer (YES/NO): YES